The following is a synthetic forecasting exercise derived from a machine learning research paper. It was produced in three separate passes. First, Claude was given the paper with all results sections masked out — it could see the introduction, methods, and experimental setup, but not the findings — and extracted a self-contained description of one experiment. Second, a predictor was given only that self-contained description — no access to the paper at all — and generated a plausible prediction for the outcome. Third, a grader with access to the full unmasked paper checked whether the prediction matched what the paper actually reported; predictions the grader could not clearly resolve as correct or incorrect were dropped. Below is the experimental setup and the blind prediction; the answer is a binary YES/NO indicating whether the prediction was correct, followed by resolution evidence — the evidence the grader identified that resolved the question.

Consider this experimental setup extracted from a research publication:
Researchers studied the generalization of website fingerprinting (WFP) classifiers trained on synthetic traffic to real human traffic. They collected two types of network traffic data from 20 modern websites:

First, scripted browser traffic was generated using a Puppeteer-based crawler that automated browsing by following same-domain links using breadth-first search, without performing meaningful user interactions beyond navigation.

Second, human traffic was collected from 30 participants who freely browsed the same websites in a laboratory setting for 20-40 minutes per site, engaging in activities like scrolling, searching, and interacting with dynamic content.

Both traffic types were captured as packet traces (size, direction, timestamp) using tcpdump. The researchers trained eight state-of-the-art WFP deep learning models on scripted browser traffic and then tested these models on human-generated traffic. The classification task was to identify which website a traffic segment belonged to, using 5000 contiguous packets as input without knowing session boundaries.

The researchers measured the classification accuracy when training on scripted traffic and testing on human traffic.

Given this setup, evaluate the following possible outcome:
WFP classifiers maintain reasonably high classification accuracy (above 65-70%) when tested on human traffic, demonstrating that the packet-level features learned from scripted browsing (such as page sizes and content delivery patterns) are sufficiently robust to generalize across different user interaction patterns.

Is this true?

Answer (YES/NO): NO